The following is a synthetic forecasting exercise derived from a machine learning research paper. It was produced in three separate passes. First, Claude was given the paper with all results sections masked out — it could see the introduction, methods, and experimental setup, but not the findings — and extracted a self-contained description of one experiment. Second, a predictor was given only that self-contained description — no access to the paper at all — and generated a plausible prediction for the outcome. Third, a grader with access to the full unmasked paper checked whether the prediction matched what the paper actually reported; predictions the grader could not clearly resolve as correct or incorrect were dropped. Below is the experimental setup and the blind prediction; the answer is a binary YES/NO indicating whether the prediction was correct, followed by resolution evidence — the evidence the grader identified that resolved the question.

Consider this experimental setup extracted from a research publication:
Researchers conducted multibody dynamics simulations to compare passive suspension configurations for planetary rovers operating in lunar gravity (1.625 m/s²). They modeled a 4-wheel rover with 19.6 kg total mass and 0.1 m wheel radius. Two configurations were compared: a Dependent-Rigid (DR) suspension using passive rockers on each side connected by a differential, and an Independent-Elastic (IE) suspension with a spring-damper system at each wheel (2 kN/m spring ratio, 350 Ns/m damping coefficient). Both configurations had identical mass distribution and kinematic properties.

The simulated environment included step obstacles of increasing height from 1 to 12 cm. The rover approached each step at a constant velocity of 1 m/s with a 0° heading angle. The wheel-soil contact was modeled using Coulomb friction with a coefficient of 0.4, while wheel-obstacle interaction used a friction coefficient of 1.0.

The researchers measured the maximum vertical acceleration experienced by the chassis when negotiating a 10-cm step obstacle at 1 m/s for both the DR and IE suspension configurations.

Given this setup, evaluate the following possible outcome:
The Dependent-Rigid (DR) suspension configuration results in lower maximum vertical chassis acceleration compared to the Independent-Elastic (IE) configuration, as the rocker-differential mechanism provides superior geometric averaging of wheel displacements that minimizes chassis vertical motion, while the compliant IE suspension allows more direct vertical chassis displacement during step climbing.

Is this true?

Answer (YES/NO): NO